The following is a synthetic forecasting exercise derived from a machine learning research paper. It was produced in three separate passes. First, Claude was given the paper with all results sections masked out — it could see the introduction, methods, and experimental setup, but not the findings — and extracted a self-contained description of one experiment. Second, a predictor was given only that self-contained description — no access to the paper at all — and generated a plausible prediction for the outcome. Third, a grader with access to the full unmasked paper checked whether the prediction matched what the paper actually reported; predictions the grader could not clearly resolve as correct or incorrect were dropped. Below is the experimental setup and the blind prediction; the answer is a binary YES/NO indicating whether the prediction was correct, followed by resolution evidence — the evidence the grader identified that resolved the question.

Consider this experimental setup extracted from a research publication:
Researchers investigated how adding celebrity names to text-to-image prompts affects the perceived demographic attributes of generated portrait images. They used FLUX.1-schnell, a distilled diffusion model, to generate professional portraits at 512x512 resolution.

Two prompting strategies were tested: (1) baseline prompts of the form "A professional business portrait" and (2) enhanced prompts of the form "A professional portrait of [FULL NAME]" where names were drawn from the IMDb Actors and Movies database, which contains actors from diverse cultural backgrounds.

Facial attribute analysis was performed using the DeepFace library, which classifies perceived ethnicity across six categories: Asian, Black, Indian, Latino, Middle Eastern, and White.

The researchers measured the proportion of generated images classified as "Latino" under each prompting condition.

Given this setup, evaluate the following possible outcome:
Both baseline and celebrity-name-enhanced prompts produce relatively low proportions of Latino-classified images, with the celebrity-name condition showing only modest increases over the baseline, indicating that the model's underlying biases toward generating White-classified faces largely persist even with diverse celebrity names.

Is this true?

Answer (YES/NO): NO